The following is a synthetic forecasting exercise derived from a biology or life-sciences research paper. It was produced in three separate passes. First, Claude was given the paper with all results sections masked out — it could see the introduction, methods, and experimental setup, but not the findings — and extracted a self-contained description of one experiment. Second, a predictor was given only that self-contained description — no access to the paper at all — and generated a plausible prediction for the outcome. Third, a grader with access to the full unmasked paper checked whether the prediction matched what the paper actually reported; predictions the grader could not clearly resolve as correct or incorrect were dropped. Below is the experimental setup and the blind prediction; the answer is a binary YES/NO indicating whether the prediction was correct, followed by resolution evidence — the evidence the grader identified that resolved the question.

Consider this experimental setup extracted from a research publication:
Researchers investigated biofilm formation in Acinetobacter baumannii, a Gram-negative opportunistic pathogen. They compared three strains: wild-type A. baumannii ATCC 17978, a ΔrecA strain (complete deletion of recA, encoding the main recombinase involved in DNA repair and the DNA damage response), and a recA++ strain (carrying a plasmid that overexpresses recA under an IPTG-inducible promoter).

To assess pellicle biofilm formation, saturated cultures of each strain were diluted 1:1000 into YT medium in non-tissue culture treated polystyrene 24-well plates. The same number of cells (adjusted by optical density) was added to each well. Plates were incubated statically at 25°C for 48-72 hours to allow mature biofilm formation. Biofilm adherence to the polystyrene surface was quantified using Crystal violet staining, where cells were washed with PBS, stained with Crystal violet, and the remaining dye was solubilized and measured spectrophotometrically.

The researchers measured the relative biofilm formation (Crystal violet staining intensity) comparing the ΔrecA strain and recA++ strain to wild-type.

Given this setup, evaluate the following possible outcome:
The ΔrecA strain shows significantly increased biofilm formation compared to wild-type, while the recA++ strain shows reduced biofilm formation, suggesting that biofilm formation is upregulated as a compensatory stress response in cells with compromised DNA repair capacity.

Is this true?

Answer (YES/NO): YES